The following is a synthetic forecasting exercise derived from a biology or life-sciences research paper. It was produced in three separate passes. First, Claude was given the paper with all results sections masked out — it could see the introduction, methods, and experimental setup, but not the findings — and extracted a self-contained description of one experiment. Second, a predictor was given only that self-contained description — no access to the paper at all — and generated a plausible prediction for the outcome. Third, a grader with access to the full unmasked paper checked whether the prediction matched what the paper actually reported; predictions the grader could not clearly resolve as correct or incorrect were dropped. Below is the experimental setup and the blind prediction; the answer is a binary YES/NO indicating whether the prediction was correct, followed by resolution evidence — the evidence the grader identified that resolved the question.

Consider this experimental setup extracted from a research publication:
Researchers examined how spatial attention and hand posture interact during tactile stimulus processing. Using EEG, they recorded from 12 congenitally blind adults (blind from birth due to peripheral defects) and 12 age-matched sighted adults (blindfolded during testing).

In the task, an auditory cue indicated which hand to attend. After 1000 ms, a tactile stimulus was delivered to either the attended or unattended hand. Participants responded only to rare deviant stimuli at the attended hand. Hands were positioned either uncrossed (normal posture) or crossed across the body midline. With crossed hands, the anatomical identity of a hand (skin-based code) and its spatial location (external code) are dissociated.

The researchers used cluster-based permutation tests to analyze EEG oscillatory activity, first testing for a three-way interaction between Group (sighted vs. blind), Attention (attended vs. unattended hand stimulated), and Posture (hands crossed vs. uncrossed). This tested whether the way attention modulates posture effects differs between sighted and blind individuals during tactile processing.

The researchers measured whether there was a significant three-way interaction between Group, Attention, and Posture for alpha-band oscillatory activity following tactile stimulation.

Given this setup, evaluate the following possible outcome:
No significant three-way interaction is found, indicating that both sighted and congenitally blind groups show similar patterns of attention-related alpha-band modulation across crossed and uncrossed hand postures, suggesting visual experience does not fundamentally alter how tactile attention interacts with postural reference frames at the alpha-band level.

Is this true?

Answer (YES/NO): NO